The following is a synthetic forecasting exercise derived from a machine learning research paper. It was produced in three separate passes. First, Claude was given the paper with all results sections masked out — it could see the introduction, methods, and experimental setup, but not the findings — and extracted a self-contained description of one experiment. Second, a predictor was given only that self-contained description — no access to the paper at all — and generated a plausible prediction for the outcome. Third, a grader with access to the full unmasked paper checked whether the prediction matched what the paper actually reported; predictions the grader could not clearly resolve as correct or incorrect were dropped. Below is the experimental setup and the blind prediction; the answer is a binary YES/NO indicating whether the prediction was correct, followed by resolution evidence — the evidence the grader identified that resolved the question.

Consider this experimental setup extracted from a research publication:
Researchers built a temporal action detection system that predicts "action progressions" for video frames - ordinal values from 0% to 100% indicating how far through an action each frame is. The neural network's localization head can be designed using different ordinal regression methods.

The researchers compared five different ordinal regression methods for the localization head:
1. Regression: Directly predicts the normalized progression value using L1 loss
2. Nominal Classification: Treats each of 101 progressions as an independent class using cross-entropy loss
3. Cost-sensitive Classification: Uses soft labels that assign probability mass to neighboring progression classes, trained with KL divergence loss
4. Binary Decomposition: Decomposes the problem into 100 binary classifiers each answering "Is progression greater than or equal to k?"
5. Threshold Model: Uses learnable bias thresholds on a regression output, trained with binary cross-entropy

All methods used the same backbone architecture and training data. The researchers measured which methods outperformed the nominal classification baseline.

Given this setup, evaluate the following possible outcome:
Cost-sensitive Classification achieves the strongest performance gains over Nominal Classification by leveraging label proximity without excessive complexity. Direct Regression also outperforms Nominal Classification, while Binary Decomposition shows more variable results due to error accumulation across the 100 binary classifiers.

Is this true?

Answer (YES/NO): NO